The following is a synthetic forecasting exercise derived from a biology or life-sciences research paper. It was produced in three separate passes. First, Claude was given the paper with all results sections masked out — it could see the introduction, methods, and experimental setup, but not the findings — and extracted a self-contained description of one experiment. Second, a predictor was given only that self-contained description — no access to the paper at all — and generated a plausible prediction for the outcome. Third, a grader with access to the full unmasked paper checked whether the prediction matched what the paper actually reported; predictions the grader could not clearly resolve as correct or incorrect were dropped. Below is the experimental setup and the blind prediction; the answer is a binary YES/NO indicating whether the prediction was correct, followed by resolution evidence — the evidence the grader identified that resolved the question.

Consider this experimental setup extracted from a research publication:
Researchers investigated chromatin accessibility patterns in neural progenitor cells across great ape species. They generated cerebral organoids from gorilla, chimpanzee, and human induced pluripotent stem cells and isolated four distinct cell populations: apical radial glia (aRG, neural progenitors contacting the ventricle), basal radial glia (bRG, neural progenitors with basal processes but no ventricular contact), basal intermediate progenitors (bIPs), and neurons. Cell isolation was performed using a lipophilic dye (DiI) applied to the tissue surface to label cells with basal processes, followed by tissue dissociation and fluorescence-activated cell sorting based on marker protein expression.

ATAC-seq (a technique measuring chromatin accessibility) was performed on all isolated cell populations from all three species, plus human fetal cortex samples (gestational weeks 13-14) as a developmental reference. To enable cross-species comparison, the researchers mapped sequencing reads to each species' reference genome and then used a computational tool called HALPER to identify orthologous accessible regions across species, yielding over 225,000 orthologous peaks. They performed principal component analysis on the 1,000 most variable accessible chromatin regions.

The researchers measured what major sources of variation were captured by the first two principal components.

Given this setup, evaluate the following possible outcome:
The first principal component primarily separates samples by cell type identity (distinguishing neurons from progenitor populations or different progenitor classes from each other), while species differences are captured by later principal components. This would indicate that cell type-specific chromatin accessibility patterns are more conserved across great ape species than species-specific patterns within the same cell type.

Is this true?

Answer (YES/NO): YES